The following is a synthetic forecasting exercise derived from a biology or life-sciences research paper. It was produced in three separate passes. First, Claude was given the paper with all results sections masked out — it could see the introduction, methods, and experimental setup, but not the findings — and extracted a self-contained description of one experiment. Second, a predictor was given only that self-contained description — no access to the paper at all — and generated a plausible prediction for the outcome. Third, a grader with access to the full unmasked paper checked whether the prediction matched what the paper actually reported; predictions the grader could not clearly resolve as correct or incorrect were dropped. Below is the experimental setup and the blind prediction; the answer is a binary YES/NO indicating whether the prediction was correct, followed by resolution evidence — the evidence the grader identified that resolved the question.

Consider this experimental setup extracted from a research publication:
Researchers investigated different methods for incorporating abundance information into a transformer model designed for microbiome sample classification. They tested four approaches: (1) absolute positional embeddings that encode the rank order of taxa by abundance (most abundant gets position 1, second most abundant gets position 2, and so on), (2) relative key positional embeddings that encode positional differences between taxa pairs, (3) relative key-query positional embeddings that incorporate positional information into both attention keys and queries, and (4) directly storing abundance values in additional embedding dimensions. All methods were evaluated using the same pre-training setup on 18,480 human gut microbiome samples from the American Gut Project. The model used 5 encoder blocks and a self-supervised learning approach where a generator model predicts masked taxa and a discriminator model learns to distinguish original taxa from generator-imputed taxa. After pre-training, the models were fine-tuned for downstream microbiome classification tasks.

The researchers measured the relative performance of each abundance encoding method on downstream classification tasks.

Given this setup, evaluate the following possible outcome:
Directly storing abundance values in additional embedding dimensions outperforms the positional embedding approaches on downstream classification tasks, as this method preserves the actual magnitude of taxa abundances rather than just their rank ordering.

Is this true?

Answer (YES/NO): NO